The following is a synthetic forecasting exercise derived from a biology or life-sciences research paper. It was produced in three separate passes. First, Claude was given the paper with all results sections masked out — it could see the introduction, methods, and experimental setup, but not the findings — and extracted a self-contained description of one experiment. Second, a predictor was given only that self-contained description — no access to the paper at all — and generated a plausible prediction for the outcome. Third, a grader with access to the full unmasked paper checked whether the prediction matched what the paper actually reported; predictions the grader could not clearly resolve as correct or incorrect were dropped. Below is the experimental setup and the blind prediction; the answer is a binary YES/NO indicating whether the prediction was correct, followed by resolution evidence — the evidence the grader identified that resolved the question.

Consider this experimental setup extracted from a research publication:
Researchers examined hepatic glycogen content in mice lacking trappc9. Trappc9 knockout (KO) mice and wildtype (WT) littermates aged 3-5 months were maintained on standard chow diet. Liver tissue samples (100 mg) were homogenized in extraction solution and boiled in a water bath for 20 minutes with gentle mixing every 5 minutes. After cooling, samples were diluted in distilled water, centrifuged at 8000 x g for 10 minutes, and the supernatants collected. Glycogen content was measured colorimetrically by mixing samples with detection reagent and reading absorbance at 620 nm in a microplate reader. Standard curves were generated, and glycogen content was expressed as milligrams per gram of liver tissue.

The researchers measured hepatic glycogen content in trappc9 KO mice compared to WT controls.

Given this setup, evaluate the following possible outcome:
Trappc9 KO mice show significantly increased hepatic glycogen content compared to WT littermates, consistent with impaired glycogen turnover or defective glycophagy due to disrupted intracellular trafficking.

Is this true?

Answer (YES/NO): YES